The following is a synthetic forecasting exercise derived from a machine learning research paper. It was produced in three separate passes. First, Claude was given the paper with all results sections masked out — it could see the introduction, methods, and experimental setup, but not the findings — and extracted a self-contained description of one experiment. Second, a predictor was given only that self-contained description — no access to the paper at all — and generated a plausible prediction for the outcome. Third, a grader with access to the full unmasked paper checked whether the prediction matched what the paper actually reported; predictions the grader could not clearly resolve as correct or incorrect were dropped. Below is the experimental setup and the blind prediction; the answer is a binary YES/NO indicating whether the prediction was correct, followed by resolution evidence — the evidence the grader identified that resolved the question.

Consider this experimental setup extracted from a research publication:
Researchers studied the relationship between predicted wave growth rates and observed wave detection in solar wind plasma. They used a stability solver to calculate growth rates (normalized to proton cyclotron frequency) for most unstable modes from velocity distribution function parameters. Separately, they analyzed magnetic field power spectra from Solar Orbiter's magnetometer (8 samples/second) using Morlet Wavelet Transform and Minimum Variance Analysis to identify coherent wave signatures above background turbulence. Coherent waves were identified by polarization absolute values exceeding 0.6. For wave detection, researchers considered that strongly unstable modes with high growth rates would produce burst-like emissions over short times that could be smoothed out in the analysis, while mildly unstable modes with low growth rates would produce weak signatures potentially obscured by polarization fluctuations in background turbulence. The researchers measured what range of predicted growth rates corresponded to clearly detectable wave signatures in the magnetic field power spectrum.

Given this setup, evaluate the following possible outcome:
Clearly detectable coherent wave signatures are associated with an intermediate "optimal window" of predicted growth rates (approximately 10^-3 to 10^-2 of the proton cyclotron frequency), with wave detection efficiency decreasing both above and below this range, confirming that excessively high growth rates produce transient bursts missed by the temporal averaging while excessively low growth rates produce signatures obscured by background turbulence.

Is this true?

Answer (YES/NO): YES